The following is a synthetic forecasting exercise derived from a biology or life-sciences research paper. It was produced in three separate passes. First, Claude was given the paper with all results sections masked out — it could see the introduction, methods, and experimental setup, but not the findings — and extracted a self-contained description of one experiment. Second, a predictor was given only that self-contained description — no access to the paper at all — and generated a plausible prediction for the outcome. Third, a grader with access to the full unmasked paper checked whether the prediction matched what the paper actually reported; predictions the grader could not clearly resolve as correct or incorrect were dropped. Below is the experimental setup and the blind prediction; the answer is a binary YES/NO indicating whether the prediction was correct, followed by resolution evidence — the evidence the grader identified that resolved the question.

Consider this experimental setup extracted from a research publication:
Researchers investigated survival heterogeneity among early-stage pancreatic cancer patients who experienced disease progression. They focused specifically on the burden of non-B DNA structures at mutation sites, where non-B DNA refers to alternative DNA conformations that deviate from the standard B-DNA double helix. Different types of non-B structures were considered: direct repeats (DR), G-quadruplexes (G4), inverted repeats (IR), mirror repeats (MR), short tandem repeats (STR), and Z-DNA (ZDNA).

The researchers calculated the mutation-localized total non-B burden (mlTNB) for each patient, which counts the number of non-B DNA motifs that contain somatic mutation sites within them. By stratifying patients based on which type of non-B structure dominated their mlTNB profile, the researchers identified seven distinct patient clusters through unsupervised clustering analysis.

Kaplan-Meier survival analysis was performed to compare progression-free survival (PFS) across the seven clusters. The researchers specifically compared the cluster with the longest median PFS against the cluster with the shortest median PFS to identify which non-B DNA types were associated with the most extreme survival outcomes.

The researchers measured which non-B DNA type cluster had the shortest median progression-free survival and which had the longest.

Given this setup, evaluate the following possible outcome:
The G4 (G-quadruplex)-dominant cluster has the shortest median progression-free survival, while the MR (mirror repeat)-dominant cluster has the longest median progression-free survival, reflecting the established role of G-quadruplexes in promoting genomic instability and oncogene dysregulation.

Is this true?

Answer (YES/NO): NO